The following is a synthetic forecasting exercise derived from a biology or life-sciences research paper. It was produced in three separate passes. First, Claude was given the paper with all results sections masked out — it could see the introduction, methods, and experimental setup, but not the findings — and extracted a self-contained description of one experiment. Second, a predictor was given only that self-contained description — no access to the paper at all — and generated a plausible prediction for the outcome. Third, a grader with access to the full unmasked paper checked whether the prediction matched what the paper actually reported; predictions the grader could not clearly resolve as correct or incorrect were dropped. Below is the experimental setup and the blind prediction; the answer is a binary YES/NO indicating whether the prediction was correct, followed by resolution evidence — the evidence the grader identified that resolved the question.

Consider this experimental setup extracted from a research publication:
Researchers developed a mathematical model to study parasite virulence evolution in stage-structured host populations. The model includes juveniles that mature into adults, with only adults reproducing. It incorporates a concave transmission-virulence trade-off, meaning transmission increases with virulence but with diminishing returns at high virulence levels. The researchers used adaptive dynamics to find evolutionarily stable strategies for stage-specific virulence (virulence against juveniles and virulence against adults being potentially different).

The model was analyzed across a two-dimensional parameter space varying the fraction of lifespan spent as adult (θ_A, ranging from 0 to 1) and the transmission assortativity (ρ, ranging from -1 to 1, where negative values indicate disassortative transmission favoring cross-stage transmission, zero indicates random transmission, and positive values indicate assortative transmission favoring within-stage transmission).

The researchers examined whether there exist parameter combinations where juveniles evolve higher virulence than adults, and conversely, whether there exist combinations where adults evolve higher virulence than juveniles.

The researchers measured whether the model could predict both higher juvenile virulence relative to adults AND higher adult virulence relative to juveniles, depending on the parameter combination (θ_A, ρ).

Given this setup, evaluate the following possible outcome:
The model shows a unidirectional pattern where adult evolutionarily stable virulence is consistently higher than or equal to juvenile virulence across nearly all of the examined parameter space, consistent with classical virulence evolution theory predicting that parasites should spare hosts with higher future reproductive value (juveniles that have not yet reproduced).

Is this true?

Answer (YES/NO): NO